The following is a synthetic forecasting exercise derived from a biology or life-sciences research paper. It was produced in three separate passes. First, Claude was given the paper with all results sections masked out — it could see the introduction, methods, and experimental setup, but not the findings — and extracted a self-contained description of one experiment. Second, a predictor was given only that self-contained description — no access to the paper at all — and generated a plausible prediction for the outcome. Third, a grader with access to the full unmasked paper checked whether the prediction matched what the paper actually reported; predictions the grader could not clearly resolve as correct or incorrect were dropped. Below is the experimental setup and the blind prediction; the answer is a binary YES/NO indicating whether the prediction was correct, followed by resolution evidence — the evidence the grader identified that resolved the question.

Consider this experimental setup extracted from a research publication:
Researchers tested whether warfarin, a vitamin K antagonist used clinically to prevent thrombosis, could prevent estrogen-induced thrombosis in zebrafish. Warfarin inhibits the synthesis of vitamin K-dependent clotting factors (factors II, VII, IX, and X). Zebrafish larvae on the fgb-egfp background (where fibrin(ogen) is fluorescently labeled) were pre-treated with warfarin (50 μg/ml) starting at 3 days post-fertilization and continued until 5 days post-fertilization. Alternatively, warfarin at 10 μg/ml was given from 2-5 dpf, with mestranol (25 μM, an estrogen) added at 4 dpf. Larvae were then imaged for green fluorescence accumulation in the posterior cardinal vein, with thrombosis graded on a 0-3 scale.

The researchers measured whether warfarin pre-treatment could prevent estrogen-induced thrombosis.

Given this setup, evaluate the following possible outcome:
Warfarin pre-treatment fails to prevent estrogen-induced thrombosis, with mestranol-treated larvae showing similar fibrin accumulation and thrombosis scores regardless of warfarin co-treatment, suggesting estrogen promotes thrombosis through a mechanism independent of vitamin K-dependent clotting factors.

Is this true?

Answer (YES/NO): NO